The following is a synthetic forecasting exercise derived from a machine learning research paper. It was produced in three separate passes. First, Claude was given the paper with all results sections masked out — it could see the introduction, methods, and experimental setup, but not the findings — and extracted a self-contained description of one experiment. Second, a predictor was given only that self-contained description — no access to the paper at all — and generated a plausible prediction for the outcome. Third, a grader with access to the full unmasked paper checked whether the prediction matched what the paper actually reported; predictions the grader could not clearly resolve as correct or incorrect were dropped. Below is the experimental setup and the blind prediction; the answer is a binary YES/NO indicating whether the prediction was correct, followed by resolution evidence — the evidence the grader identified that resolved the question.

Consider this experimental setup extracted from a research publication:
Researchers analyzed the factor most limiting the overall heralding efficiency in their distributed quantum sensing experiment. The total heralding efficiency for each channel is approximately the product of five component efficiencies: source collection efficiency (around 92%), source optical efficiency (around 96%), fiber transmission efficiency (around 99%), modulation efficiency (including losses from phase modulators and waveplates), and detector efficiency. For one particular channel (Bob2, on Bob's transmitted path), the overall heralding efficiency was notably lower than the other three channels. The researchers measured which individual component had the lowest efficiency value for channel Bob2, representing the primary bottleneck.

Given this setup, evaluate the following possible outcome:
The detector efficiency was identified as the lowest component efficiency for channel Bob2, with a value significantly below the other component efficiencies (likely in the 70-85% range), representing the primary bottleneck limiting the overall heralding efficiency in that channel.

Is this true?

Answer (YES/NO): NO